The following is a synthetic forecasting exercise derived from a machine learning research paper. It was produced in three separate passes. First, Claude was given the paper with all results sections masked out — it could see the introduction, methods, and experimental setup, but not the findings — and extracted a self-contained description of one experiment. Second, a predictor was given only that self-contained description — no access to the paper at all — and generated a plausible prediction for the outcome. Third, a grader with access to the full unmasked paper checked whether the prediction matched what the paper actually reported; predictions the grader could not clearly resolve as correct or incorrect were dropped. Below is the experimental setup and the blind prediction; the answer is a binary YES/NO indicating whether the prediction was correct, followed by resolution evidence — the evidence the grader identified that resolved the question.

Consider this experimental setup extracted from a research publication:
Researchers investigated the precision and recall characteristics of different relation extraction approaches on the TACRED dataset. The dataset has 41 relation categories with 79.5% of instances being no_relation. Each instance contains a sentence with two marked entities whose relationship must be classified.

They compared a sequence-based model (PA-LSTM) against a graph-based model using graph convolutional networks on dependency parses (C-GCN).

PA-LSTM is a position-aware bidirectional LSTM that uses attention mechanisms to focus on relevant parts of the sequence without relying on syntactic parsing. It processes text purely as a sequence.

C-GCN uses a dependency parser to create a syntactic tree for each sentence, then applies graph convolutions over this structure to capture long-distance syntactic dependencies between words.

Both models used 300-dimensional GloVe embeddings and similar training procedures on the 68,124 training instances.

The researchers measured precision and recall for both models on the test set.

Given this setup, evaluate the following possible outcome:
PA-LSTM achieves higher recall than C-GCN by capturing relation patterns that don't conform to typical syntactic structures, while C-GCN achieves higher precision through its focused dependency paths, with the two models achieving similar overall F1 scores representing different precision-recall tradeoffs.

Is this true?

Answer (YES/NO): NO